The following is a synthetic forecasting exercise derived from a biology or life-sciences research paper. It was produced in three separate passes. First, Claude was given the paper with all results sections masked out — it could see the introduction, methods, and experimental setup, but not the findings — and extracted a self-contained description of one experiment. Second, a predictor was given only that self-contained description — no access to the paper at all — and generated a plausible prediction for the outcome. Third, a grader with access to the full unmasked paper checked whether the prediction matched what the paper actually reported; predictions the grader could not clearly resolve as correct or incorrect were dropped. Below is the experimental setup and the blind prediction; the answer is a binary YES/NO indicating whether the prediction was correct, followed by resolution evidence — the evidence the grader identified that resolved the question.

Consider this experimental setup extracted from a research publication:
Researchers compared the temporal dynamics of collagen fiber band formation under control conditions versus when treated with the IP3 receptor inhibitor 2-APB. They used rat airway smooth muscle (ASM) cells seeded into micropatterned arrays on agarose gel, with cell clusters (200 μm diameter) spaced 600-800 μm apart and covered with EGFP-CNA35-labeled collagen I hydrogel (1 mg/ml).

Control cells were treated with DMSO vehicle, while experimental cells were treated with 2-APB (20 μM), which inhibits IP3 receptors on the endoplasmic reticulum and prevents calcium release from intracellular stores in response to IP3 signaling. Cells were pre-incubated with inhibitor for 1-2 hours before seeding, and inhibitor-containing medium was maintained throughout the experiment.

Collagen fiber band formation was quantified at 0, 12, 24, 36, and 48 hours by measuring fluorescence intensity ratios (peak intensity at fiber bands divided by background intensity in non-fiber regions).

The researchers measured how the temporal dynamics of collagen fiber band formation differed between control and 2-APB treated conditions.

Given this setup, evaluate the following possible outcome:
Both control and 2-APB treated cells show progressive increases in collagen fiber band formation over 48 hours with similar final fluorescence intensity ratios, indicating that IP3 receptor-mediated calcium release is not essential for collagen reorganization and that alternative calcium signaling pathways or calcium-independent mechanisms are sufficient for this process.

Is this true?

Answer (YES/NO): NO